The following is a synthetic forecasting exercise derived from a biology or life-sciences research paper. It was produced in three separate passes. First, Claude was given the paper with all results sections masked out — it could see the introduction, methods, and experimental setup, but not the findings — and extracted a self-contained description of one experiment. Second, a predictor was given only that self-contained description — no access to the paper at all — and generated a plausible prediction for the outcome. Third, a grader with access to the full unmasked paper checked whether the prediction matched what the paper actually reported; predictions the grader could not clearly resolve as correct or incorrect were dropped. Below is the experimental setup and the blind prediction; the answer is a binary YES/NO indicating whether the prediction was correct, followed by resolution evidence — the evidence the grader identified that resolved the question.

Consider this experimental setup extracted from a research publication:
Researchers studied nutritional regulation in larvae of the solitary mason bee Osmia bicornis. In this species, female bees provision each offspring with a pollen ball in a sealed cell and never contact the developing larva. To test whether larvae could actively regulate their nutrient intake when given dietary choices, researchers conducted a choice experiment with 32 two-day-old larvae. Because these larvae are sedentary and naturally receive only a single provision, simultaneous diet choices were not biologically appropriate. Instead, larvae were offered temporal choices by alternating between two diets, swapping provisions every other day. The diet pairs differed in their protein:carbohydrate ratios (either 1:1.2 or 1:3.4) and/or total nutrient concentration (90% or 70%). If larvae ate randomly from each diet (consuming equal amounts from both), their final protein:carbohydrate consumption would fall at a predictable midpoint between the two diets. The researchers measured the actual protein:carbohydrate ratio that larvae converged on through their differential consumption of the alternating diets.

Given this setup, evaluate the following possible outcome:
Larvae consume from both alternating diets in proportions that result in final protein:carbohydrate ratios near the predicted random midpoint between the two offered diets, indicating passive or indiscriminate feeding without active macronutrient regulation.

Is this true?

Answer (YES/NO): NO